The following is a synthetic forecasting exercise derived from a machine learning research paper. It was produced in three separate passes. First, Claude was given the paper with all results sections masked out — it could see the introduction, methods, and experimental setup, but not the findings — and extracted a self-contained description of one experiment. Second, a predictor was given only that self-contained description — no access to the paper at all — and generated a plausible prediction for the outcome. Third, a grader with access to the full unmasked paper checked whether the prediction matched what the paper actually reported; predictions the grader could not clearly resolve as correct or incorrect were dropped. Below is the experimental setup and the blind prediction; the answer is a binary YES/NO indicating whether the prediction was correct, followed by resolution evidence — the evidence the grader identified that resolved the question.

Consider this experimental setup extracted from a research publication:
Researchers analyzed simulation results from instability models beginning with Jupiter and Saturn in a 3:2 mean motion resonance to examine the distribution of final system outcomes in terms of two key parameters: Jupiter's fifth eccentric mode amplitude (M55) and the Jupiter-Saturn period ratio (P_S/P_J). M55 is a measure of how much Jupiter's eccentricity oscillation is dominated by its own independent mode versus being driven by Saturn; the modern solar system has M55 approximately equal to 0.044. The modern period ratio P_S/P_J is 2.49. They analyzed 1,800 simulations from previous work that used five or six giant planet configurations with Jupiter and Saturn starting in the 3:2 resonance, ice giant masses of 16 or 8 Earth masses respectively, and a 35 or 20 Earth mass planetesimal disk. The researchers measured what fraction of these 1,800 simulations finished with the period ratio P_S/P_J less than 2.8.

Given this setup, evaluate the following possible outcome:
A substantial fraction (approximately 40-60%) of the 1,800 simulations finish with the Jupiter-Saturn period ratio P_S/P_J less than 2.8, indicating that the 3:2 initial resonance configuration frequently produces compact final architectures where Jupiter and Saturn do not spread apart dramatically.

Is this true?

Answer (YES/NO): NO